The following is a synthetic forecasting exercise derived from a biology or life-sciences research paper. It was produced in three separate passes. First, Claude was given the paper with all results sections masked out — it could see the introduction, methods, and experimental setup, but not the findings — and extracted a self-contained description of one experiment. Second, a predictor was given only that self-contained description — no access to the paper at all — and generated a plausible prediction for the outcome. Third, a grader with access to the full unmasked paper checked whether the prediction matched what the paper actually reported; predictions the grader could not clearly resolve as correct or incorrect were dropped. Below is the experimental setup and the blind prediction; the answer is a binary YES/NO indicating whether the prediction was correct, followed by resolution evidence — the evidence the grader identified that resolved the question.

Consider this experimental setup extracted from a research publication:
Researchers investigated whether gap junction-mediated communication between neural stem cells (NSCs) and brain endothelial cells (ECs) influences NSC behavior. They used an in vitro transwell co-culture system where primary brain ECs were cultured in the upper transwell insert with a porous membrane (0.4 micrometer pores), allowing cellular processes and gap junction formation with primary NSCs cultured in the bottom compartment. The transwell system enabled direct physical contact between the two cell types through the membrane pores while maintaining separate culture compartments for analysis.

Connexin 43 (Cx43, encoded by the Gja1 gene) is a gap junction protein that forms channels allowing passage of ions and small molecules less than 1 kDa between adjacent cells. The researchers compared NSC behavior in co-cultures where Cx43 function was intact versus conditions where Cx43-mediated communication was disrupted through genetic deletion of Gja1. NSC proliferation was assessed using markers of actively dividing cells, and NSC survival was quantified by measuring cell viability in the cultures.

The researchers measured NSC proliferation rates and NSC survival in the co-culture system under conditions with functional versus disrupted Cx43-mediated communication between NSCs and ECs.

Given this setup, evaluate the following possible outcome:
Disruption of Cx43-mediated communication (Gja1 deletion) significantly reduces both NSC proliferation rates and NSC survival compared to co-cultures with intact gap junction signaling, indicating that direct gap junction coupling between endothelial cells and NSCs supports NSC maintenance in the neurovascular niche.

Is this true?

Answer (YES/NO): NO